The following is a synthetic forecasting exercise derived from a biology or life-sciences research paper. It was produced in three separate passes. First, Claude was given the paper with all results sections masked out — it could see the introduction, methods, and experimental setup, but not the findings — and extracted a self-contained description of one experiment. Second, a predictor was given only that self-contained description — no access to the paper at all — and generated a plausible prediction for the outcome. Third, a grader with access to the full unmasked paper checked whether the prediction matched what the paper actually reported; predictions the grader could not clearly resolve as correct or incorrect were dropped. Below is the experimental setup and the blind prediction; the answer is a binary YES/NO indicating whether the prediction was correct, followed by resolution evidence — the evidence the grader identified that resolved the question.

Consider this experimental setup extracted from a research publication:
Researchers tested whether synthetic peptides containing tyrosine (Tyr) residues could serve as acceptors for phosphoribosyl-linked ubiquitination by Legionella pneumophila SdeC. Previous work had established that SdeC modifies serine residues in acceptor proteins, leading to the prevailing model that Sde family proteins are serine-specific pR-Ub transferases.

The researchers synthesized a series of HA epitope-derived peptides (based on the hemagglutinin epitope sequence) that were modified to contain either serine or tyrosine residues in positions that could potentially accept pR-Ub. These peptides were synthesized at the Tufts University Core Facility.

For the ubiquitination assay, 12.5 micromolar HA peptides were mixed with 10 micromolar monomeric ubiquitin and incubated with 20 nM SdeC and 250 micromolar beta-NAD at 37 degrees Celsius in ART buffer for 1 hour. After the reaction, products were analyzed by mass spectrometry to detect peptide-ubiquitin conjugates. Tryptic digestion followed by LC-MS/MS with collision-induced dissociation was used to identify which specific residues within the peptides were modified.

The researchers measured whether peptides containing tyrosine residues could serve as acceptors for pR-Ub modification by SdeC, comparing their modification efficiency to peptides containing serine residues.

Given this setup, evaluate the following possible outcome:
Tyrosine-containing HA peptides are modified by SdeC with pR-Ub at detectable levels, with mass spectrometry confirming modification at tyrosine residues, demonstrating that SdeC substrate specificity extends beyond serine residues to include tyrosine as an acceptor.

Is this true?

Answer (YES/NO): YES